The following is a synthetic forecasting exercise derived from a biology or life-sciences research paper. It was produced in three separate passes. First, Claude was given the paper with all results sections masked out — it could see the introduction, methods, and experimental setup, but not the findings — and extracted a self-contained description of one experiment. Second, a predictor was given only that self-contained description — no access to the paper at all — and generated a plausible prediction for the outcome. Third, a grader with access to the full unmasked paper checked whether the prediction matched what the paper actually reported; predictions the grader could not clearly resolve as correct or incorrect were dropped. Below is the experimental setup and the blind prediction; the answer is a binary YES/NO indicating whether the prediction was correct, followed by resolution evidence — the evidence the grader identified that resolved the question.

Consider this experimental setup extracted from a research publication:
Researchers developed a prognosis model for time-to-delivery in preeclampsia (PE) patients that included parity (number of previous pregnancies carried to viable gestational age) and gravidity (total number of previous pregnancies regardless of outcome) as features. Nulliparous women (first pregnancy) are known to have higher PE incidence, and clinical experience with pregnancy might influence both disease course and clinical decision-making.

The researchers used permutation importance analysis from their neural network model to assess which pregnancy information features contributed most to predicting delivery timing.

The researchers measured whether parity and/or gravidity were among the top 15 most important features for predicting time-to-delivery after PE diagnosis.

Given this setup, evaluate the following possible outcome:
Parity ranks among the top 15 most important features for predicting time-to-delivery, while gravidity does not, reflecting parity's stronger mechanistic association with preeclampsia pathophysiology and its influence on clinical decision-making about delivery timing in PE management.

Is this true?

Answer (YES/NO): NO